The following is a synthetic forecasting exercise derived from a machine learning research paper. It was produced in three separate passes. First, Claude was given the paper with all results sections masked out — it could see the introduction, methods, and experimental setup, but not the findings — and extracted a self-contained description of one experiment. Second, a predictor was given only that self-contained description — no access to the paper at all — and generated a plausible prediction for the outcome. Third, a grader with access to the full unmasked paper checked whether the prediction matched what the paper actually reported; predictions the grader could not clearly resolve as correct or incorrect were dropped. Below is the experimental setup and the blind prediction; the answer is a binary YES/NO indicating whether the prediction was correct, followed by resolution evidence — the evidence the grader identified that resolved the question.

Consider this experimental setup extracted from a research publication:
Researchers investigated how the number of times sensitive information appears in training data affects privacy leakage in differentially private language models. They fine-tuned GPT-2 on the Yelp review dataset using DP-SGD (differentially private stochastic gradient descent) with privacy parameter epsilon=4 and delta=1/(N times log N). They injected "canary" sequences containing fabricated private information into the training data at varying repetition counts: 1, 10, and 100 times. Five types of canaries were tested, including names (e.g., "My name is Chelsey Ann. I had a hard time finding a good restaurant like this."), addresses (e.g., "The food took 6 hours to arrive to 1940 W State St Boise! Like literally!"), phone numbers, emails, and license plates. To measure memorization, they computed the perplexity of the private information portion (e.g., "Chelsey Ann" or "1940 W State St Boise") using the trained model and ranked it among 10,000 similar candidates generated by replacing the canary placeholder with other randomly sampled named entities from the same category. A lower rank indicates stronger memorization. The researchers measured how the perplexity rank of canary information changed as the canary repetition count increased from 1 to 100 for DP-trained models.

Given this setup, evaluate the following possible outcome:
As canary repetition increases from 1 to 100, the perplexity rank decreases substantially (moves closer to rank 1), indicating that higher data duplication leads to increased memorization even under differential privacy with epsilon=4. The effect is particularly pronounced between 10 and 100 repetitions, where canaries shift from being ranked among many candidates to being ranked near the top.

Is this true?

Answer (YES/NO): NO